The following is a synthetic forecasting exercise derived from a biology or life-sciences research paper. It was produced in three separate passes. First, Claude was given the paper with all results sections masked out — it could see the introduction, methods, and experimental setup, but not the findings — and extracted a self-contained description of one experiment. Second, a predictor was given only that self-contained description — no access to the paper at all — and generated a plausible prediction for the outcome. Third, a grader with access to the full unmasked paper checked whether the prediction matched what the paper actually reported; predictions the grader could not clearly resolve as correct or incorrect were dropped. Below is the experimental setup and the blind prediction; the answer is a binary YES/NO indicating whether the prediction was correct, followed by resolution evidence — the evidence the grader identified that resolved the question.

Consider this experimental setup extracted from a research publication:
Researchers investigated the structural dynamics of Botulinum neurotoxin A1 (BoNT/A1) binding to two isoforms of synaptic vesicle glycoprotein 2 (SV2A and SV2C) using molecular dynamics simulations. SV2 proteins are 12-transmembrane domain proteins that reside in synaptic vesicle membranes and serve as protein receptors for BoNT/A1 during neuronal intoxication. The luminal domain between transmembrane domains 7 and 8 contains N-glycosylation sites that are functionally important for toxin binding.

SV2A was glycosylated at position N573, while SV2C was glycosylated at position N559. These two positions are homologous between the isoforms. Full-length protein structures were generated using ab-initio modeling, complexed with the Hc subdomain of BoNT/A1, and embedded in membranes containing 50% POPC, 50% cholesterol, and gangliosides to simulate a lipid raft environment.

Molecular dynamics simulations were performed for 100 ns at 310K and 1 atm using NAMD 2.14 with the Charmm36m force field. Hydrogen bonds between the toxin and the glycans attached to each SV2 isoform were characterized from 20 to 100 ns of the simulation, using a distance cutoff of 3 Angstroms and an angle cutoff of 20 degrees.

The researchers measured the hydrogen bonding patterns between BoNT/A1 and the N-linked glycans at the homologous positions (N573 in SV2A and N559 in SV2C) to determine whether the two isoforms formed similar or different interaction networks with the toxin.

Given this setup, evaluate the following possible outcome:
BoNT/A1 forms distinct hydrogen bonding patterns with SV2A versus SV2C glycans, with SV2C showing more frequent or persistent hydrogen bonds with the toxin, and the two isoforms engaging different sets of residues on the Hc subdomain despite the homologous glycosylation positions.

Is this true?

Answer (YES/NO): YES